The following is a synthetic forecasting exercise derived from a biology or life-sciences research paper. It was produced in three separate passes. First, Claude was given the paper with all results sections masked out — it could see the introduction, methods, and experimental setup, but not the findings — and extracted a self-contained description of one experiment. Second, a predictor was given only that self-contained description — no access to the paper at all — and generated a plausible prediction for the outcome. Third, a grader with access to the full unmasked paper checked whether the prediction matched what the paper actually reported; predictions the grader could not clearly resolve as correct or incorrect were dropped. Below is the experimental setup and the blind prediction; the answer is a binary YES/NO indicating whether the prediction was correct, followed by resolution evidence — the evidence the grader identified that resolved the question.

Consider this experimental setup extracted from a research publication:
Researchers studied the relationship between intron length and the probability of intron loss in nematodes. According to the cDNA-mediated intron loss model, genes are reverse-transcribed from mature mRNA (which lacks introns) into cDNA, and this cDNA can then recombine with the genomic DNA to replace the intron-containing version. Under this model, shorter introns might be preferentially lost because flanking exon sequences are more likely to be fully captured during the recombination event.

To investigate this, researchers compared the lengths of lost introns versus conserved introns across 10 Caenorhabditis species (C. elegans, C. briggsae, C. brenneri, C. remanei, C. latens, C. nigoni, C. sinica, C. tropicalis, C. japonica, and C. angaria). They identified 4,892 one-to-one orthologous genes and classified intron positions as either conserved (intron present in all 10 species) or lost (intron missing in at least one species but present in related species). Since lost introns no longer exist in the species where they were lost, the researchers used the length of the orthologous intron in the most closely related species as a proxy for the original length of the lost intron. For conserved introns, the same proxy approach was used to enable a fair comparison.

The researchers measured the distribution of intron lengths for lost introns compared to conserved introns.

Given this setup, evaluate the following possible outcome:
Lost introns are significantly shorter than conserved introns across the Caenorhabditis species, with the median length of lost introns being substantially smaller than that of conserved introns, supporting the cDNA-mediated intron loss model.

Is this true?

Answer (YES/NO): YES